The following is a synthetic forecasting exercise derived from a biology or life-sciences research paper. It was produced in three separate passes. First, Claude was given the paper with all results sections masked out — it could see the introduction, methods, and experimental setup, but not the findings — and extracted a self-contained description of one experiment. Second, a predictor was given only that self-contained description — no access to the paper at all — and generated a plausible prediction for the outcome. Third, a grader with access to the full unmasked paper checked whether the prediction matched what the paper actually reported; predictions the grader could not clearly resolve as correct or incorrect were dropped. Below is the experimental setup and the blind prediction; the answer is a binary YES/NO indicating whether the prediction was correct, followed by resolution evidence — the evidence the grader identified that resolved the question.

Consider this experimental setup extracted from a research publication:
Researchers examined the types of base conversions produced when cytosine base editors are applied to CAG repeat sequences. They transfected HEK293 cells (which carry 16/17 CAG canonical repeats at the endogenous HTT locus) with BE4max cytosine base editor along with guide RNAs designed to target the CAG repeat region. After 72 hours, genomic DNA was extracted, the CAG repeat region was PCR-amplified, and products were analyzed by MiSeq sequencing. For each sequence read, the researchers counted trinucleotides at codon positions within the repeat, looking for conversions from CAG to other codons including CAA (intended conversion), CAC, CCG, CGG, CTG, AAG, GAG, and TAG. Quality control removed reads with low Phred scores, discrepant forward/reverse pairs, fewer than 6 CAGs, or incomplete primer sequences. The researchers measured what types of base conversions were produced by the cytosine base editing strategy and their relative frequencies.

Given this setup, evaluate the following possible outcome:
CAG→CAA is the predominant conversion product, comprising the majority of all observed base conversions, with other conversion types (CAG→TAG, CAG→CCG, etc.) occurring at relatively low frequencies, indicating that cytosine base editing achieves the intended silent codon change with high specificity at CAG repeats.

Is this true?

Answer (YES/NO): YES